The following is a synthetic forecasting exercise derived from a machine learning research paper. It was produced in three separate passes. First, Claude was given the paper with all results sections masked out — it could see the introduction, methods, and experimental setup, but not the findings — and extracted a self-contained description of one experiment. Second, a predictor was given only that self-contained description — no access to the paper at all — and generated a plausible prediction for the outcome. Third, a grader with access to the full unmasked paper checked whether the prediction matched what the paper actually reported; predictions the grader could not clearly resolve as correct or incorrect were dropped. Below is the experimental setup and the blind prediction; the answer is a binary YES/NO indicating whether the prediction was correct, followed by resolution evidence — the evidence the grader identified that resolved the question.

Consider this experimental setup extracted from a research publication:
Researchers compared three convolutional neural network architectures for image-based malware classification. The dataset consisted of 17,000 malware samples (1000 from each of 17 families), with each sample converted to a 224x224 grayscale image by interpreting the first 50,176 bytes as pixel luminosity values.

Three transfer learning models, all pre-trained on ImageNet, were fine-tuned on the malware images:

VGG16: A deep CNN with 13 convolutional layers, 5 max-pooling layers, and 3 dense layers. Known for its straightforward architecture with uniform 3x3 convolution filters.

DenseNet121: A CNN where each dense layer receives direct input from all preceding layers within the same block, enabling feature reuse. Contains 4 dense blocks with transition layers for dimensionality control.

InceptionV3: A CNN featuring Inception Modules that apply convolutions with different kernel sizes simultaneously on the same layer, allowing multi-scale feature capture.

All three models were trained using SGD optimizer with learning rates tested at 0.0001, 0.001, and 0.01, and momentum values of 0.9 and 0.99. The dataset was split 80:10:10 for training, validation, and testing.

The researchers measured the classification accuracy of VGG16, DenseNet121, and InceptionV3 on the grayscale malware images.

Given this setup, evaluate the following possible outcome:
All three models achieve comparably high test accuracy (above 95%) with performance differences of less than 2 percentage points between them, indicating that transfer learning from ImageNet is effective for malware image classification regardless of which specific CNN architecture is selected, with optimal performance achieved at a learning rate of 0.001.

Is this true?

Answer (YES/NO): NO